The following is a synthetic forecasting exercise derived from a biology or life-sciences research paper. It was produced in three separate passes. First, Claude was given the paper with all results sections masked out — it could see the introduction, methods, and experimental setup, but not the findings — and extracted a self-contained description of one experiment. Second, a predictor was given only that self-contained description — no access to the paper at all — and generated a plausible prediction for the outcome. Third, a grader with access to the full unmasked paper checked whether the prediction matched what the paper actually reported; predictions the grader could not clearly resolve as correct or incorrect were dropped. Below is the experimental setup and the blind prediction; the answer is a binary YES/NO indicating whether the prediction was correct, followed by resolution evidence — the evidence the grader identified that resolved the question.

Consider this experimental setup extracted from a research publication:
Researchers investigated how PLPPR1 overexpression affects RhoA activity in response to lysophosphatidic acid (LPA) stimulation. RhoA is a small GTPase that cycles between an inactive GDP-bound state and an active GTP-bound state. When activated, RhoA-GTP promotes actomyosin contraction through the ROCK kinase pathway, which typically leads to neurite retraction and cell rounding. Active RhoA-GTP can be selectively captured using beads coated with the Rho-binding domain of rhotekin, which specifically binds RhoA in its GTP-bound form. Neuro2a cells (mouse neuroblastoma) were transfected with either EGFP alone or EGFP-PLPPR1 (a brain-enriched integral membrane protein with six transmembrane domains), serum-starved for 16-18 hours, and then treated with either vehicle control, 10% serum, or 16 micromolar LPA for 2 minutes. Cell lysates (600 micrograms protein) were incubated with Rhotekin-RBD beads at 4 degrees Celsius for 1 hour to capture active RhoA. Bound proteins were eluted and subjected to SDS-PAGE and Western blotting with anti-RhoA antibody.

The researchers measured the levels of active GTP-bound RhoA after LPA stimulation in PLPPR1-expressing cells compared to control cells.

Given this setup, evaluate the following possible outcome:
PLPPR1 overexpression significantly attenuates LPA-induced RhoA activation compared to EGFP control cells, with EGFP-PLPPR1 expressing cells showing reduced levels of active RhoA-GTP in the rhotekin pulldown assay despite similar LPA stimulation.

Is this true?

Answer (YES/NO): YES